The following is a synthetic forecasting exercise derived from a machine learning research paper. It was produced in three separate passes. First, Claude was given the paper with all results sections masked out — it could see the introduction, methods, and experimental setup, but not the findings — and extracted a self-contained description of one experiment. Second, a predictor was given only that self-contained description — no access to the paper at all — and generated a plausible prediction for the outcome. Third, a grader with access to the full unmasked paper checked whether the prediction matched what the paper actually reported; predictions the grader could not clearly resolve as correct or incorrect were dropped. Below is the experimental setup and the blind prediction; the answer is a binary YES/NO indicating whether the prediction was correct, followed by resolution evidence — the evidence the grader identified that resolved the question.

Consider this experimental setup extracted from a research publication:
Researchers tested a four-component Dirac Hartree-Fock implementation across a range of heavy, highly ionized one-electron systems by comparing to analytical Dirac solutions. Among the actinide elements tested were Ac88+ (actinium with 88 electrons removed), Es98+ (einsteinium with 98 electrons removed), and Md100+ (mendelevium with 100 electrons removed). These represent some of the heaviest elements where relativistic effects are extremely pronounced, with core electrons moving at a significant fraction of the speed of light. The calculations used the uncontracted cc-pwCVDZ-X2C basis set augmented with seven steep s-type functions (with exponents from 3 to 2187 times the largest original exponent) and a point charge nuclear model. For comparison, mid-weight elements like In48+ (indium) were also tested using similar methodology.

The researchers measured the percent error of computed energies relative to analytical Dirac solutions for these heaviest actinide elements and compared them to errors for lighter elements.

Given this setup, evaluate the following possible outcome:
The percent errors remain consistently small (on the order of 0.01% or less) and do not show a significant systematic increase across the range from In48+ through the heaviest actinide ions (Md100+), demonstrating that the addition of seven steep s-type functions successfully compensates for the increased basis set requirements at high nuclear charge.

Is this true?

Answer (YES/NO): YES